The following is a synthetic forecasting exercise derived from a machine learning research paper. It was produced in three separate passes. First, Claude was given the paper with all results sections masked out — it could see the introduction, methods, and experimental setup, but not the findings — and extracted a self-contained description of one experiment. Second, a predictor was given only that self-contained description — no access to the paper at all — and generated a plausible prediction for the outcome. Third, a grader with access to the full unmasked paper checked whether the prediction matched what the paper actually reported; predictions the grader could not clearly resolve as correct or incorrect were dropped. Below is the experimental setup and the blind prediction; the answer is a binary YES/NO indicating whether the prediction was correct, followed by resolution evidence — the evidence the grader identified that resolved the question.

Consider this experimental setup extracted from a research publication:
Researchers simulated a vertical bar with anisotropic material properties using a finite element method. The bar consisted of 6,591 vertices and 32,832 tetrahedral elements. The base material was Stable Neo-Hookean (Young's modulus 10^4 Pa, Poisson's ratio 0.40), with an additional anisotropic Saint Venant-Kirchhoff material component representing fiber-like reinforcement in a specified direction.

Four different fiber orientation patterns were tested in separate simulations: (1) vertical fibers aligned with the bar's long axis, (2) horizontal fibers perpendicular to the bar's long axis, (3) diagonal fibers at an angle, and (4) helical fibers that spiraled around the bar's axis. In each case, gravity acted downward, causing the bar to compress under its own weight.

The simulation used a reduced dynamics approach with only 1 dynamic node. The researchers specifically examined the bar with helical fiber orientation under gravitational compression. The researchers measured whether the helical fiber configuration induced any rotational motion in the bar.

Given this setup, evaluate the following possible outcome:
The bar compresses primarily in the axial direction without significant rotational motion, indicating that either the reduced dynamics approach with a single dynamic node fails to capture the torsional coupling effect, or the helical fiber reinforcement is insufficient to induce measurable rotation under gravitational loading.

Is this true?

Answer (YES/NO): NO